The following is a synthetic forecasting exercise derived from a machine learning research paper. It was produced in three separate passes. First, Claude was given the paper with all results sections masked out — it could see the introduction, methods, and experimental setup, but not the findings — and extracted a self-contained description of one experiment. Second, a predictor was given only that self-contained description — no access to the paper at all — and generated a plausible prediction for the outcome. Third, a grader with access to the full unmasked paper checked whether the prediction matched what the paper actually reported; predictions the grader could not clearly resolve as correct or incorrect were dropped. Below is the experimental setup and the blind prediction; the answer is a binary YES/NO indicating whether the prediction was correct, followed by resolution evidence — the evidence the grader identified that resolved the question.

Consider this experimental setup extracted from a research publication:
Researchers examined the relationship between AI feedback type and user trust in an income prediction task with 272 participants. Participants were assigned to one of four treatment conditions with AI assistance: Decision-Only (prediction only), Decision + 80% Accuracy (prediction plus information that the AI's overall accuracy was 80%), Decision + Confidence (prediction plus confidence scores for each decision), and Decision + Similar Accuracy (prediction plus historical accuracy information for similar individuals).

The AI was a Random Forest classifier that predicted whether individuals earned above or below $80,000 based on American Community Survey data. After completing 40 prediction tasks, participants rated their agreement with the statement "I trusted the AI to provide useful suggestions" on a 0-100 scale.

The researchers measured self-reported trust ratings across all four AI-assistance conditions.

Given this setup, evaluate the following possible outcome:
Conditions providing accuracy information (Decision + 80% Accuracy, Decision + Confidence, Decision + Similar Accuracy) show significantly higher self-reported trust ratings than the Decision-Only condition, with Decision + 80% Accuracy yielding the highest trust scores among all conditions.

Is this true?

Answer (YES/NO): NO